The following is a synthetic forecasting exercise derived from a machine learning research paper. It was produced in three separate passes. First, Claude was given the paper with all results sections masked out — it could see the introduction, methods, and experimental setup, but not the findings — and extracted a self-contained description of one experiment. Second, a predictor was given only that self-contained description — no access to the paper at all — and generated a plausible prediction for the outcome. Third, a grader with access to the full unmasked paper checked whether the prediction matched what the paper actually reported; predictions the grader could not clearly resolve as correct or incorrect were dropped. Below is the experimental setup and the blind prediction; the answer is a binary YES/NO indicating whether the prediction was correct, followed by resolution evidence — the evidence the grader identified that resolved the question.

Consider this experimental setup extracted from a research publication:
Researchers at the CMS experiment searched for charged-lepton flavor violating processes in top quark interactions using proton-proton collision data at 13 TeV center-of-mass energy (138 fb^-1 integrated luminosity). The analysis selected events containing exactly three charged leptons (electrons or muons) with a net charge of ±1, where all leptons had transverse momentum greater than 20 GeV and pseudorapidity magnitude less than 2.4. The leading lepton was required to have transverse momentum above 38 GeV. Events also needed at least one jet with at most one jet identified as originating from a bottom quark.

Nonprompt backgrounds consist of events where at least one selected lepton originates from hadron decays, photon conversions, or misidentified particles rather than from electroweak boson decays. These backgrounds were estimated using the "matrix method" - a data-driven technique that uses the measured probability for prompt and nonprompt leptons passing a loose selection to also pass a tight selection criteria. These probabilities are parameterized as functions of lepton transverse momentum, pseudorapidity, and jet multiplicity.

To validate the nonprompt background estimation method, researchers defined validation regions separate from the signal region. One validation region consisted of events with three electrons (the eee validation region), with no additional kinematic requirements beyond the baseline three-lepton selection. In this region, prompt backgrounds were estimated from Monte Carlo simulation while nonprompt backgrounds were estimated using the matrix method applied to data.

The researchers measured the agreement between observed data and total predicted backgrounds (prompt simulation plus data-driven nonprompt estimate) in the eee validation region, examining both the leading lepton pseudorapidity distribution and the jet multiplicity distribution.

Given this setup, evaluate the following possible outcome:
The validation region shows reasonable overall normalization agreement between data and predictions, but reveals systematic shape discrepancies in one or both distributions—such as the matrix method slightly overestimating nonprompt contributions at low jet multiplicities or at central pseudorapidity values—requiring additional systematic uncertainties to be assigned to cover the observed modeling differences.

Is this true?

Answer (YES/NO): NO